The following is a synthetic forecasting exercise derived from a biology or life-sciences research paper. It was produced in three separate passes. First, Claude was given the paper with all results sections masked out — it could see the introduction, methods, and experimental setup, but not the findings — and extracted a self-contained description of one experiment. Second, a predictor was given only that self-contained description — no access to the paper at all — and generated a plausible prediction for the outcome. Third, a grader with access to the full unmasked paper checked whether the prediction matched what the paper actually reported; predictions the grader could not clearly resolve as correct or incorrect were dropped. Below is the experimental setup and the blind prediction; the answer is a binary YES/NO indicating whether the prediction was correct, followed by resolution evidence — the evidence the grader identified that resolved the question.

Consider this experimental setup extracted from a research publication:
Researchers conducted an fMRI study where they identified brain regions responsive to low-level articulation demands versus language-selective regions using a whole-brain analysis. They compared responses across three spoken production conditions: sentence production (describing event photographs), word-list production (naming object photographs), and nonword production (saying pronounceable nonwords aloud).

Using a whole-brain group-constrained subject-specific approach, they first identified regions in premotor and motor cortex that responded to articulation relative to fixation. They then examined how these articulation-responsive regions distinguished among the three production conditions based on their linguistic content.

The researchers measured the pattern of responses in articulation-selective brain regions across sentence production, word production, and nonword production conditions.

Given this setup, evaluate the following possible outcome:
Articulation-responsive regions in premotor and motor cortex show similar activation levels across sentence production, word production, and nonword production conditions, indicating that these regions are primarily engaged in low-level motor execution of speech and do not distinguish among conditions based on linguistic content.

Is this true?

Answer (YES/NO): NO